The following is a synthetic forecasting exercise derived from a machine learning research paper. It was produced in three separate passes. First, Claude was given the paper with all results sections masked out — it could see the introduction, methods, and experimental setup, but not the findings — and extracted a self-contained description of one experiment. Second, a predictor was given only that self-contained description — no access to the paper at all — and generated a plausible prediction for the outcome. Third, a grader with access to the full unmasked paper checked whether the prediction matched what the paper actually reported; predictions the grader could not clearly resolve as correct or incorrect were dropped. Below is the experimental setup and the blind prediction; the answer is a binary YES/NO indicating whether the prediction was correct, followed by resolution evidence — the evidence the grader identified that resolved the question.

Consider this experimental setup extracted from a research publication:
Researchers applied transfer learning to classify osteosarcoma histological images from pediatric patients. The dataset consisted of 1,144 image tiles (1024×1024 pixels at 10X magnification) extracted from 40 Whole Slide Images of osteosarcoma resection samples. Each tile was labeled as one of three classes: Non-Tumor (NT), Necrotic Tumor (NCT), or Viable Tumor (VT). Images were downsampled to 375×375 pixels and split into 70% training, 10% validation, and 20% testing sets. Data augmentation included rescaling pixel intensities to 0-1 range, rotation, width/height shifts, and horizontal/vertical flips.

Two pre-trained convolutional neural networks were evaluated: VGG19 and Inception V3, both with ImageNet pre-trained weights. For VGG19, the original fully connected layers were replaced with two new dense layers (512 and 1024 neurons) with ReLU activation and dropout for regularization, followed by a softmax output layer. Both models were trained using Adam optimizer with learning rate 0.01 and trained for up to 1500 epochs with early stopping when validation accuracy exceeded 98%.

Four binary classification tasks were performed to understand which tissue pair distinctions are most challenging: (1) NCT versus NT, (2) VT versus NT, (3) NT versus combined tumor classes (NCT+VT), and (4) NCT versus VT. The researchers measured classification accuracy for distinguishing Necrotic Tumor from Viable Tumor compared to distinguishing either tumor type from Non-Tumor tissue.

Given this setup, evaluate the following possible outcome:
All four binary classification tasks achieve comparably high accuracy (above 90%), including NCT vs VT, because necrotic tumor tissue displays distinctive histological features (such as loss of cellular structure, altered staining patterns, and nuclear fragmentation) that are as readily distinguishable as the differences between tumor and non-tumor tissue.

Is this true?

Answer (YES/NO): NO